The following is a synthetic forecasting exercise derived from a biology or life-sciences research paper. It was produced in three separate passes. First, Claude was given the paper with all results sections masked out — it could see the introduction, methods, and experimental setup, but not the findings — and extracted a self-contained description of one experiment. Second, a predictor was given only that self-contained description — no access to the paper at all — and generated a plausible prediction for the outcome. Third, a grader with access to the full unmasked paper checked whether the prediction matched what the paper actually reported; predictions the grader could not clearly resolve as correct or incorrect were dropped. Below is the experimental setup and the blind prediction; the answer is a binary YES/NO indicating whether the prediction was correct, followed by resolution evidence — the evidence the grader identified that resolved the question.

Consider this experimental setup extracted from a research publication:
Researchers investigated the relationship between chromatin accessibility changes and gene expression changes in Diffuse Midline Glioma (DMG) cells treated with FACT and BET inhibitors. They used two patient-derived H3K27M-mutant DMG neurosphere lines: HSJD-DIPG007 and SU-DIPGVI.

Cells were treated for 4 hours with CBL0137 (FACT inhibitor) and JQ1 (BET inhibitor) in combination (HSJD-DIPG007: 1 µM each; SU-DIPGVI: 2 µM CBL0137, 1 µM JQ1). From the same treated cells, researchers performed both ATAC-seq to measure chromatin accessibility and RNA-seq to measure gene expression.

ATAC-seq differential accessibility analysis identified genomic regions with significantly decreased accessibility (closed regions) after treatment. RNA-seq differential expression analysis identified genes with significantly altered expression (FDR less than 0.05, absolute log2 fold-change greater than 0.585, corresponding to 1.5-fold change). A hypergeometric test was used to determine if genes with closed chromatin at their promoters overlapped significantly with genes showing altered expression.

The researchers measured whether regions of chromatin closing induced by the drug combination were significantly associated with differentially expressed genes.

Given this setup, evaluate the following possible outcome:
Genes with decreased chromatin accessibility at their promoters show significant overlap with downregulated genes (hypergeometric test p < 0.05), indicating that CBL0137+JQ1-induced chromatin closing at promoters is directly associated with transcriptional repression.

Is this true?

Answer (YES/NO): YES